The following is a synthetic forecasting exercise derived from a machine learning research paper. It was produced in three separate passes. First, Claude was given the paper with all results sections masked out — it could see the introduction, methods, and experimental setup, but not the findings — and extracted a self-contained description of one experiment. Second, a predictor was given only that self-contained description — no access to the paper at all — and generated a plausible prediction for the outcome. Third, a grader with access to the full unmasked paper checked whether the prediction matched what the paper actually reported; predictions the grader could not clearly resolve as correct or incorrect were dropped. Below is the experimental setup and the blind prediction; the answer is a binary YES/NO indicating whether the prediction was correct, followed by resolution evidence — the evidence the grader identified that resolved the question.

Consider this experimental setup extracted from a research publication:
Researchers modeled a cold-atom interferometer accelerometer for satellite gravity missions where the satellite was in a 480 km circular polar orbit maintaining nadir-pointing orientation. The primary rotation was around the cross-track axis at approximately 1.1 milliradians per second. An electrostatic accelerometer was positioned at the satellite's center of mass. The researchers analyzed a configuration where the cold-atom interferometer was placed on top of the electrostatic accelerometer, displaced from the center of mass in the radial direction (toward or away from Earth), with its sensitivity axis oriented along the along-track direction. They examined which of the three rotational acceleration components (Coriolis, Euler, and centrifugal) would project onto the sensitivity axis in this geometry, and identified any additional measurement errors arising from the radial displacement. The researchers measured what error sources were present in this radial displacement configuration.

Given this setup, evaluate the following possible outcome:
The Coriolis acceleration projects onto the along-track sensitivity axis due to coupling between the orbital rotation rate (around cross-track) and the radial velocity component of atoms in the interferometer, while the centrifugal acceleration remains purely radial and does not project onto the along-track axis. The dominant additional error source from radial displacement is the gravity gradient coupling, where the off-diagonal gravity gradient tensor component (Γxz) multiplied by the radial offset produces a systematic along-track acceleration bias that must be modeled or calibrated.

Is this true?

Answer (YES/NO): YES